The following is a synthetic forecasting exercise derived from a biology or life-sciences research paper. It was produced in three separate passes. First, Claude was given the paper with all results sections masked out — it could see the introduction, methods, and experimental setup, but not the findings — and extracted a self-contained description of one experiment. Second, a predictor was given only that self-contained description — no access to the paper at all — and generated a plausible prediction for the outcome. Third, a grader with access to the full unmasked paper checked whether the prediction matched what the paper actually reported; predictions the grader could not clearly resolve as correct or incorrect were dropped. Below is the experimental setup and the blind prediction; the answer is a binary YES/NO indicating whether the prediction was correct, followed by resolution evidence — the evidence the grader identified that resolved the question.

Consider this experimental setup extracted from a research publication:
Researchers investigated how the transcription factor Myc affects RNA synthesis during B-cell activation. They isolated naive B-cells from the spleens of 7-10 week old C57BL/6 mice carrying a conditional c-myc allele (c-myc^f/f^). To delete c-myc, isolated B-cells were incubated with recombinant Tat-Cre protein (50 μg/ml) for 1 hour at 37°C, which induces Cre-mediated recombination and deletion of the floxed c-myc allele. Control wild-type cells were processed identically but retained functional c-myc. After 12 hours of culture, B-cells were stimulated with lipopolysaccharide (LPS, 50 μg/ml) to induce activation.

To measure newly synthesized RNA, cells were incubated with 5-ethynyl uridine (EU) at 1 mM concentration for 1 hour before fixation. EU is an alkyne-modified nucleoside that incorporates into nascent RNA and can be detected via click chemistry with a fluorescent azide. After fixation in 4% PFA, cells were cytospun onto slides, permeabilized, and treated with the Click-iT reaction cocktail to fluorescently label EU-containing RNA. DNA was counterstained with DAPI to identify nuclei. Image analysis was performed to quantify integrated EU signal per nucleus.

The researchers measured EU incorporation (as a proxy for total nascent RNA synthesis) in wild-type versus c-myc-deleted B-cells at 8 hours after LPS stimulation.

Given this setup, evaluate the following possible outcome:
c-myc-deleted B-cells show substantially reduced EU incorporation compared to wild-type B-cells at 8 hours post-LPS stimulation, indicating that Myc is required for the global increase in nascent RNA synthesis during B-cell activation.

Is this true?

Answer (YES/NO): NO